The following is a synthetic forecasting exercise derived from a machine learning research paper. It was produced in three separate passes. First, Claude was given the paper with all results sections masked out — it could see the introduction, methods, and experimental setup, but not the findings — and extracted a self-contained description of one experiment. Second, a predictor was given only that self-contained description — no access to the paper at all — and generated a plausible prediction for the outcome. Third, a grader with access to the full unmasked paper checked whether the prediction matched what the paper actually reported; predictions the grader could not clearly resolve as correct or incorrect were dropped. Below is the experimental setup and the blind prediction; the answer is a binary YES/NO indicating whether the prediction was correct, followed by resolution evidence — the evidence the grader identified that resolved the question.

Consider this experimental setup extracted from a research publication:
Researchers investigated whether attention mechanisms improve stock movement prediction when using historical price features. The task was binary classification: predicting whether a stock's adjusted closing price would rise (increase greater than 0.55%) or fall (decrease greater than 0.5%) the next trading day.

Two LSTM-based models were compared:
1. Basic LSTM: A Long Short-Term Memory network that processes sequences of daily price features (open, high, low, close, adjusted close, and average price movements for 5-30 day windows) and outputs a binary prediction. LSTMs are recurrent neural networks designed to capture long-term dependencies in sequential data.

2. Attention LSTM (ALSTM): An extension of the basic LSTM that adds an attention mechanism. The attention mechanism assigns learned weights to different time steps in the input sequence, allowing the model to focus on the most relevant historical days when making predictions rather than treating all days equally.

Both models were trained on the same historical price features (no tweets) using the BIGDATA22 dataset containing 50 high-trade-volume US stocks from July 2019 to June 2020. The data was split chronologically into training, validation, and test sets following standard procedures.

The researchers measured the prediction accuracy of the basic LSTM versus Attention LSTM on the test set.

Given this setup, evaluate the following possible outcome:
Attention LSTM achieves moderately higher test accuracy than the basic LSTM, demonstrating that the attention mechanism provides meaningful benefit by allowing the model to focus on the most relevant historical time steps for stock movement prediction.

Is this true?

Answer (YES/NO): NO